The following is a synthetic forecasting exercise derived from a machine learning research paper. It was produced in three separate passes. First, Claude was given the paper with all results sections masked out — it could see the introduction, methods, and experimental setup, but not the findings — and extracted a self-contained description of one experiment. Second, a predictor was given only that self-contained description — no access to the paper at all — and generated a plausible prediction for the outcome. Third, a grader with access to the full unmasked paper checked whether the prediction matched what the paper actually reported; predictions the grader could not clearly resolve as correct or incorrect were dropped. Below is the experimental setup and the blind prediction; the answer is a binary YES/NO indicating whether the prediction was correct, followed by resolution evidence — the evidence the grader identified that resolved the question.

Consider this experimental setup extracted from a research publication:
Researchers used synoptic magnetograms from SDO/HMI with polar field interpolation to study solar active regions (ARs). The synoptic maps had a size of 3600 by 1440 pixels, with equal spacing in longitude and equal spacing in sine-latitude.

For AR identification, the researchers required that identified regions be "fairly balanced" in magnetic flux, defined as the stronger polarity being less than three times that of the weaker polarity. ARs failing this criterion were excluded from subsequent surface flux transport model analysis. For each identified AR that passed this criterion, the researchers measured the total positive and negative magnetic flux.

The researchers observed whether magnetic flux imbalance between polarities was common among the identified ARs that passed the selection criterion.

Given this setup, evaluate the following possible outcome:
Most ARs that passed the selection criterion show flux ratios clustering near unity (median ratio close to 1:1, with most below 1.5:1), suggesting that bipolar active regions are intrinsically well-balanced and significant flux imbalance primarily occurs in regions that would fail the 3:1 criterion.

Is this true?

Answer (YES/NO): NO